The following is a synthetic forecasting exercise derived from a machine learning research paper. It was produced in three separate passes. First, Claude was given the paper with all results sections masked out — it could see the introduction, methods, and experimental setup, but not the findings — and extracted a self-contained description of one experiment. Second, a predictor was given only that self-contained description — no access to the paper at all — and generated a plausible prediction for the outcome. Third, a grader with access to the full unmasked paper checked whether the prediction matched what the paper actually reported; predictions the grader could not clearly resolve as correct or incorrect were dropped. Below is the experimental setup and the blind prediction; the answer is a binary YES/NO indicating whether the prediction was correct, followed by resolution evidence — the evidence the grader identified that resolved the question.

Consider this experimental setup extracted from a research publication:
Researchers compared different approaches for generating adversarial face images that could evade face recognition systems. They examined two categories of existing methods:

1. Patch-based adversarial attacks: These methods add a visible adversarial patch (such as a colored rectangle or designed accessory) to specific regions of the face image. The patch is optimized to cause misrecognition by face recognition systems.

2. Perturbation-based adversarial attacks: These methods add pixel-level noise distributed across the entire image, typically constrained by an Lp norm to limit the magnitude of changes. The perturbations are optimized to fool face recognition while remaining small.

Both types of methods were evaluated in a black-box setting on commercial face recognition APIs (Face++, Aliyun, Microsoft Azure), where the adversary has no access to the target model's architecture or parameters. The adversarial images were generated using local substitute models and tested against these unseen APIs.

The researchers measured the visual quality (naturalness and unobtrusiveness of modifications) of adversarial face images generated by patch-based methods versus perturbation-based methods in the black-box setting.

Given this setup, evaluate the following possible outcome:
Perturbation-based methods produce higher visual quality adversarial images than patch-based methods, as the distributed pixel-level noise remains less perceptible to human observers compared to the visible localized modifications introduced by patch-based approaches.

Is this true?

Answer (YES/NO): NO